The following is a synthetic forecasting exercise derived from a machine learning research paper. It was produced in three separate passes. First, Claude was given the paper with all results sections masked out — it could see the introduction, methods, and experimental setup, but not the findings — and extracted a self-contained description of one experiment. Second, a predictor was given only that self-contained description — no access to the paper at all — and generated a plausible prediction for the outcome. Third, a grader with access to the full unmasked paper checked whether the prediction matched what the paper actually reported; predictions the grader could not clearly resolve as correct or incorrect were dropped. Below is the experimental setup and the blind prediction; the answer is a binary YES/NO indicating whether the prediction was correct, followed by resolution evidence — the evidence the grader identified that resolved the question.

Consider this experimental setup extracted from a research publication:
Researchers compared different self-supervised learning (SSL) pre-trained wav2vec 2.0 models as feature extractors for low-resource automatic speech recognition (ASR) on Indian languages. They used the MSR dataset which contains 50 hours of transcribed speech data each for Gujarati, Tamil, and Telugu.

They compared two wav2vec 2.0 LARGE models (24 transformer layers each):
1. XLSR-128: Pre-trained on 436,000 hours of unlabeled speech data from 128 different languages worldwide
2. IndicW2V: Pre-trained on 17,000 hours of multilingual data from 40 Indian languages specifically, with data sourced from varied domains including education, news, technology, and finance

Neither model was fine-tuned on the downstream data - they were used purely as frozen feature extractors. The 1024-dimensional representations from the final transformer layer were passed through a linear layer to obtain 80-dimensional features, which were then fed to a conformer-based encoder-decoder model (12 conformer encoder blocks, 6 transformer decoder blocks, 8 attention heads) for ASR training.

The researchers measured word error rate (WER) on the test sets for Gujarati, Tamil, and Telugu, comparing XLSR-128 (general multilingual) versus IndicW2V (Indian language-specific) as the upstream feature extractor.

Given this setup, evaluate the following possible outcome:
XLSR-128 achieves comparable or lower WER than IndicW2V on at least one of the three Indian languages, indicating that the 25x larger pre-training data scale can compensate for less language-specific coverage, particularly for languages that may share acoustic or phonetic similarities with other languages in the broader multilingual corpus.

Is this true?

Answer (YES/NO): YES